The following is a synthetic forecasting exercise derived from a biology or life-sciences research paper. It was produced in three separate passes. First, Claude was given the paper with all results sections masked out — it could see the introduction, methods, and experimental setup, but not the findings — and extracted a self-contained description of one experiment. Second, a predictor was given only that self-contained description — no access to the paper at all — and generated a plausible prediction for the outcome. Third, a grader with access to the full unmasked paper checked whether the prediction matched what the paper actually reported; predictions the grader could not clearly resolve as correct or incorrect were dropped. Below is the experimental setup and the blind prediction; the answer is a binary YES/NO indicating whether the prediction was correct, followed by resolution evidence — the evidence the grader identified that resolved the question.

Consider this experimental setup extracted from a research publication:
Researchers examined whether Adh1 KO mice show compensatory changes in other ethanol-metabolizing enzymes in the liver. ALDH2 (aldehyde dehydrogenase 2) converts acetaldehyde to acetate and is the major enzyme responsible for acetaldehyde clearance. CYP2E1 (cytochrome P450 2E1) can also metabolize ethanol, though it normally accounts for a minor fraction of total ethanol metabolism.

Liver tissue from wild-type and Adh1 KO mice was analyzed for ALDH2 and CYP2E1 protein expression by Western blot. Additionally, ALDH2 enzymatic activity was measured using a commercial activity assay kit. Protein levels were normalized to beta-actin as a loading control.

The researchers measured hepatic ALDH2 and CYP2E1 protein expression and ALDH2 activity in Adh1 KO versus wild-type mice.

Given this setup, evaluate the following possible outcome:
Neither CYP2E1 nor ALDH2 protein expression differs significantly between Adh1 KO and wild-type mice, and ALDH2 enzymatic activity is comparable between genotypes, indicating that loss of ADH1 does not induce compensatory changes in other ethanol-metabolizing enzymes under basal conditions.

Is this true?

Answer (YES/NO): YES